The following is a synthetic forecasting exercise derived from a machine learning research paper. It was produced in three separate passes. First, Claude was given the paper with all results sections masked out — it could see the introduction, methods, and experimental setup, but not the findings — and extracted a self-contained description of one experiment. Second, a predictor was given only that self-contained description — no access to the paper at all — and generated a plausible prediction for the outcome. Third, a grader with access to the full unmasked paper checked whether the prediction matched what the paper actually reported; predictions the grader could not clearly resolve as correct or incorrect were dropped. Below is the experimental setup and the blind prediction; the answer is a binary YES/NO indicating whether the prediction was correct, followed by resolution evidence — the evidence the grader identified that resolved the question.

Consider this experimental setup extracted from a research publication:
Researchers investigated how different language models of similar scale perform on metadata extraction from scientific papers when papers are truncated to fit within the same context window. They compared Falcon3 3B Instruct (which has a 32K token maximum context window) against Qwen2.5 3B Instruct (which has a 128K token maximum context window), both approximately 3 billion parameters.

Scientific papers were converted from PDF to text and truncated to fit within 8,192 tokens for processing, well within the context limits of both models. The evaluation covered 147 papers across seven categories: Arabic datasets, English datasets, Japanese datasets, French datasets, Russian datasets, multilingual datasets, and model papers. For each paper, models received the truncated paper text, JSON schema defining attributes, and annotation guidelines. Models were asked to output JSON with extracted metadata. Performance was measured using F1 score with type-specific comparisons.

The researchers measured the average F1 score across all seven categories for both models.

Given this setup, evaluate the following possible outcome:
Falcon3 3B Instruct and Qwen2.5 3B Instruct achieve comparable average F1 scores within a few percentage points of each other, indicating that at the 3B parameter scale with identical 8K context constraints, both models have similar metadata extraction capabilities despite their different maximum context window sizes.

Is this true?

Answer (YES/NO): NO